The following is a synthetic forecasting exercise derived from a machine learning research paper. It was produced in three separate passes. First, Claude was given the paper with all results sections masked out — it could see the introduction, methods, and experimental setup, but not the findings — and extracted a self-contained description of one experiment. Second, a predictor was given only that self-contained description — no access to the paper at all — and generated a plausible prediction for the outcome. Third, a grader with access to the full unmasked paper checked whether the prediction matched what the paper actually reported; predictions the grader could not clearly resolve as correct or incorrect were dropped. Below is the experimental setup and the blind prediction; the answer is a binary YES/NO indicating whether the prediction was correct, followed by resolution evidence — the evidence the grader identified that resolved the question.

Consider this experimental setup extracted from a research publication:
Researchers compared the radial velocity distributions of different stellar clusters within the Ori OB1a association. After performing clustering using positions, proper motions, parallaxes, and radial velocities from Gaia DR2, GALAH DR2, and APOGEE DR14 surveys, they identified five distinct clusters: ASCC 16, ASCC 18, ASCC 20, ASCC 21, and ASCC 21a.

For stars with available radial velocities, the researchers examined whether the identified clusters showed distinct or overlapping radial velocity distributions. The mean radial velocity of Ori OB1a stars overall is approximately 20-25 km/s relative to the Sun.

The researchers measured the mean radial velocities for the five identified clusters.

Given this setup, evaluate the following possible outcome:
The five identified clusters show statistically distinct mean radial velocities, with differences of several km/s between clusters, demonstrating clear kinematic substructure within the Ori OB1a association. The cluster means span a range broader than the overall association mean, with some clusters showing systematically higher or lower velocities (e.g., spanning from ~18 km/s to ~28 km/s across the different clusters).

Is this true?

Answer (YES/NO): YES